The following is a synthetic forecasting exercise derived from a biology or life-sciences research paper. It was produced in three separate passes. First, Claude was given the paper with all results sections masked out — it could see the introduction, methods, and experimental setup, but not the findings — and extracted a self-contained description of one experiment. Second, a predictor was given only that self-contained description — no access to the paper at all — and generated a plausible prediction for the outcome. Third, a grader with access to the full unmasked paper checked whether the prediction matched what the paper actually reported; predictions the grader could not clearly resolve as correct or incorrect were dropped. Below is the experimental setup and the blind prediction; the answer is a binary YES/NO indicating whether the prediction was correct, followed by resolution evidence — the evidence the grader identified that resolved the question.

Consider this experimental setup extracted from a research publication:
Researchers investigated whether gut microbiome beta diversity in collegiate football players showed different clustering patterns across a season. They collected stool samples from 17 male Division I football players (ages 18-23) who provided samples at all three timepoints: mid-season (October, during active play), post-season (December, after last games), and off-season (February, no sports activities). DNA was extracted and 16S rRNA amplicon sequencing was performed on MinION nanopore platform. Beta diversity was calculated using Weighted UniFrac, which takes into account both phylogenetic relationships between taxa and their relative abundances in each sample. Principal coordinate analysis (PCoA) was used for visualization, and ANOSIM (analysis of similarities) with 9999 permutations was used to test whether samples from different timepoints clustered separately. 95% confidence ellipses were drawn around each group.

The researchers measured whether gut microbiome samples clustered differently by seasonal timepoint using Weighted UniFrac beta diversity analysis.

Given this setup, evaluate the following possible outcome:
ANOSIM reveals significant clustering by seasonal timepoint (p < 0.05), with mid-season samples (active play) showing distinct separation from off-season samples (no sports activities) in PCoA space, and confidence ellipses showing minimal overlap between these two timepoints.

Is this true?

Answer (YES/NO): NO